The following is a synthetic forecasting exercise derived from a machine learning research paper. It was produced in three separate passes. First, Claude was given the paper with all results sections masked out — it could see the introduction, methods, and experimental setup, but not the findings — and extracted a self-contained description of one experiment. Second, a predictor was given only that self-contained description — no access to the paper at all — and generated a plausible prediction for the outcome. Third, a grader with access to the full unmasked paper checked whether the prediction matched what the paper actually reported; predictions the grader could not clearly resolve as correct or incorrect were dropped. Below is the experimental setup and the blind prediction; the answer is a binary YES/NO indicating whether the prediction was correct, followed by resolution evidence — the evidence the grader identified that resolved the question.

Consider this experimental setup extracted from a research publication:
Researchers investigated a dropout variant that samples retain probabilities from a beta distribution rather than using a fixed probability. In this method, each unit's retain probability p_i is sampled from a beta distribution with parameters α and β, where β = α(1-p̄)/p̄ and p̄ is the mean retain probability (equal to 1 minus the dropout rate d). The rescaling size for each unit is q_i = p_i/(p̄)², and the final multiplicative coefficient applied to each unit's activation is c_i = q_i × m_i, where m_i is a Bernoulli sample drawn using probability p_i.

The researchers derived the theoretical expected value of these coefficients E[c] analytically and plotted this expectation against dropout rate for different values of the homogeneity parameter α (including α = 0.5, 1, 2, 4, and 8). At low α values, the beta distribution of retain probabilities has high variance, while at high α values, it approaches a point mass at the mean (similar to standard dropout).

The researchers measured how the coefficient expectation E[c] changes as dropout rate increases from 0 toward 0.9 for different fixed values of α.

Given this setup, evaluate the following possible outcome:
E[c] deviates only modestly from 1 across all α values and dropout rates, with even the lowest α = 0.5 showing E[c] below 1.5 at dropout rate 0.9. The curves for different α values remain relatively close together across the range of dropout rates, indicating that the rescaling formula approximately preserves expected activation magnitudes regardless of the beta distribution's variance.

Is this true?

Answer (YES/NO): NO